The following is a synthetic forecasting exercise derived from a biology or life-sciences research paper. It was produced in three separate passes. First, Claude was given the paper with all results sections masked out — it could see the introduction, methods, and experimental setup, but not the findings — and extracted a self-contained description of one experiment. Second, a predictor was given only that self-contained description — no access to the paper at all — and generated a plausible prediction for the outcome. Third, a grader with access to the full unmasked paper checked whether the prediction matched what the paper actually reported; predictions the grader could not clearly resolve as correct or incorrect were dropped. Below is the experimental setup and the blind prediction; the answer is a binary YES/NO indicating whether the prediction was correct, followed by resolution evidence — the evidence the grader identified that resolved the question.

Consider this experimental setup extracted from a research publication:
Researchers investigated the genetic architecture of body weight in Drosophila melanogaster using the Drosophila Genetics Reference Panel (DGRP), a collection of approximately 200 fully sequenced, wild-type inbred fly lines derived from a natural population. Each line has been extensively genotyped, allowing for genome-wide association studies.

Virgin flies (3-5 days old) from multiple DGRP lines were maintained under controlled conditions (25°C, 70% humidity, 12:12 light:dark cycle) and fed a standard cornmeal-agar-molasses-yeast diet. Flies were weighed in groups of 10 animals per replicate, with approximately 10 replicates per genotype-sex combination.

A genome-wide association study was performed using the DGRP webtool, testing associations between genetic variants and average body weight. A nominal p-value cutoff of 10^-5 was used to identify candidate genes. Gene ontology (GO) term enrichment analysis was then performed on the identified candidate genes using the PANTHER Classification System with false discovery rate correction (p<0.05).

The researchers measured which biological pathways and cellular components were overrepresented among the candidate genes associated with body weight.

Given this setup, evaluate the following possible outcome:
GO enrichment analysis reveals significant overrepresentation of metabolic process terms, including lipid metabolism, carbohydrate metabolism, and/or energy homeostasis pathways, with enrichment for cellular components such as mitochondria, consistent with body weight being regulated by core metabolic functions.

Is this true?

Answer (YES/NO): NO